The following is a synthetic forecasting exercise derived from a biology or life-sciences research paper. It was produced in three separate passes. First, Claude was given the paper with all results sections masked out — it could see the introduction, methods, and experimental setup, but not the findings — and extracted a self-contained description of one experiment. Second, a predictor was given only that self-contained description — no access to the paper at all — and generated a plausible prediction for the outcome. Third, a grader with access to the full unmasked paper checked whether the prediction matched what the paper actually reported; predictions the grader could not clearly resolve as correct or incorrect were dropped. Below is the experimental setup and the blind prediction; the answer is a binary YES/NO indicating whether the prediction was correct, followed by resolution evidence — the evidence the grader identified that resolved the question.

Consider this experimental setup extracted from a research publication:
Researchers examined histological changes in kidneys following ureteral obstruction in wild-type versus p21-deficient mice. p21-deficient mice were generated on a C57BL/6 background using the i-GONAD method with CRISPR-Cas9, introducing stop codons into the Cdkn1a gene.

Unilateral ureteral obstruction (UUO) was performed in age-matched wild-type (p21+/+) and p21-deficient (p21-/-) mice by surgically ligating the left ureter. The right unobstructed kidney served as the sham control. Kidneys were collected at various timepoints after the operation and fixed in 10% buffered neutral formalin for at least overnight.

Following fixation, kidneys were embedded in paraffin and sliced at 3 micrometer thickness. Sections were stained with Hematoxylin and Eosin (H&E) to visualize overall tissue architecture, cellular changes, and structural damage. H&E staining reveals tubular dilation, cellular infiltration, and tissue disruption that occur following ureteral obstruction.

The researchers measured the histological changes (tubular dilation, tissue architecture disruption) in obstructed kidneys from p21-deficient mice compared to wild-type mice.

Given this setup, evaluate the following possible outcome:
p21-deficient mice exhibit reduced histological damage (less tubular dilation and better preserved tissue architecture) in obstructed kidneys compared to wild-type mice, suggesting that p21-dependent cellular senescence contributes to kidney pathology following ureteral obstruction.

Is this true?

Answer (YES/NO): NO